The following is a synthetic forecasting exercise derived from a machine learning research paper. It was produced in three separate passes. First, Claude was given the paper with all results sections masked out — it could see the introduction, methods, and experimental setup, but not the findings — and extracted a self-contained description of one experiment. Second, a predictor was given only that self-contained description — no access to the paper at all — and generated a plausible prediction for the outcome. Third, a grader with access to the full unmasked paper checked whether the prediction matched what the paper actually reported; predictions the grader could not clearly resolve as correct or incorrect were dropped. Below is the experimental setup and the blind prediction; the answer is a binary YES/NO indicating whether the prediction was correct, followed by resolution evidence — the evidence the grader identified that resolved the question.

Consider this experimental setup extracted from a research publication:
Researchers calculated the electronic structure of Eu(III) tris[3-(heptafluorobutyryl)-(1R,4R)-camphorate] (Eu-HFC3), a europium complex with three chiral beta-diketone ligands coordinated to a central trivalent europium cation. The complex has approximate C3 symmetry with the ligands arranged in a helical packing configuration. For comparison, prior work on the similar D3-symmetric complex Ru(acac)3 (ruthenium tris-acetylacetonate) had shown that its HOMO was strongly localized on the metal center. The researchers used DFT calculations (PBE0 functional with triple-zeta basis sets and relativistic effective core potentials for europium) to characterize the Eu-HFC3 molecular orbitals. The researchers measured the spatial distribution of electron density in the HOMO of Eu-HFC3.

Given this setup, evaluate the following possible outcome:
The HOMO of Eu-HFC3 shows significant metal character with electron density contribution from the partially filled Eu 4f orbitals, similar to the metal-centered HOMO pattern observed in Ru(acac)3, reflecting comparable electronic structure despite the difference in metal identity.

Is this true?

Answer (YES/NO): NO